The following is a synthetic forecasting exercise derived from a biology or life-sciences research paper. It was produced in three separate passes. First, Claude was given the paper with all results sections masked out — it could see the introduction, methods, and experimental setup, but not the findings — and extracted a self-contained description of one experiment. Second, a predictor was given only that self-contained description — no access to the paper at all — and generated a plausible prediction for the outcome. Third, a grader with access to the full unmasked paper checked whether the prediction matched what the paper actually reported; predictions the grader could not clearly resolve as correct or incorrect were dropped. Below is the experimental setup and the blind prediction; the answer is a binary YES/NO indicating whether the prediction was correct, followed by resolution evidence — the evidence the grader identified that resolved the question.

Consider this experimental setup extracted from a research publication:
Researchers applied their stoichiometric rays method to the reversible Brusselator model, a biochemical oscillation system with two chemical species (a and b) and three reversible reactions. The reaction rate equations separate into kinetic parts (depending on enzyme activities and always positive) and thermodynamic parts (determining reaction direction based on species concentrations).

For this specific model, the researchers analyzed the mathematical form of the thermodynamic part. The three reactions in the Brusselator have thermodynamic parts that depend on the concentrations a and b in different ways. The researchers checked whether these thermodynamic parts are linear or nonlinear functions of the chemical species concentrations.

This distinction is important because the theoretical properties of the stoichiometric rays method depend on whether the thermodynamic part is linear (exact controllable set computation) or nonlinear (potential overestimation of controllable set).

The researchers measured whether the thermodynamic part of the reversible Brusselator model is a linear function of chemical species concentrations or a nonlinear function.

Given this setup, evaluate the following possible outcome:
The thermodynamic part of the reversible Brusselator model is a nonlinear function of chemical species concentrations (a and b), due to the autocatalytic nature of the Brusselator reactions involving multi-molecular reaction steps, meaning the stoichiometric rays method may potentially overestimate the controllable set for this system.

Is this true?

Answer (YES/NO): NO